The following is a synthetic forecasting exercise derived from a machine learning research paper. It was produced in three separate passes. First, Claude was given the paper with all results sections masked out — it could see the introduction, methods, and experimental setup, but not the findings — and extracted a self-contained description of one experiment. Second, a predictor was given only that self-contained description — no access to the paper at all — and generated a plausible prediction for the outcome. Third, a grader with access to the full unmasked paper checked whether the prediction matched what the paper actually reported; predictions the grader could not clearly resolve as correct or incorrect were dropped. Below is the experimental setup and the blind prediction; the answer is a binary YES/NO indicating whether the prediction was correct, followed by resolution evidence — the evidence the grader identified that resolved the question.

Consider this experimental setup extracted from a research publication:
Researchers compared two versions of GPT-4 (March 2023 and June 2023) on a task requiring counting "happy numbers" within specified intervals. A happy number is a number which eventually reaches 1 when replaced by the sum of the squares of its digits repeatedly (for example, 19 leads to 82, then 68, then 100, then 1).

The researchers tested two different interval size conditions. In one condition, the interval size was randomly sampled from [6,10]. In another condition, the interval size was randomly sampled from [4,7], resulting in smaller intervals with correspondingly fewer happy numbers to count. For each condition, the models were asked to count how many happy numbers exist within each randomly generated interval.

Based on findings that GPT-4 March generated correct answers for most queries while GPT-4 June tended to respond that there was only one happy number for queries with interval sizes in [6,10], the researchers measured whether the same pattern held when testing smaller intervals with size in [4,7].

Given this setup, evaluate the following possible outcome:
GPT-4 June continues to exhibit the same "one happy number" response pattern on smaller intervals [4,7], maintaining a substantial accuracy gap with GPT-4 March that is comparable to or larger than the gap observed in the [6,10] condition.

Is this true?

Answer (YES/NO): YES